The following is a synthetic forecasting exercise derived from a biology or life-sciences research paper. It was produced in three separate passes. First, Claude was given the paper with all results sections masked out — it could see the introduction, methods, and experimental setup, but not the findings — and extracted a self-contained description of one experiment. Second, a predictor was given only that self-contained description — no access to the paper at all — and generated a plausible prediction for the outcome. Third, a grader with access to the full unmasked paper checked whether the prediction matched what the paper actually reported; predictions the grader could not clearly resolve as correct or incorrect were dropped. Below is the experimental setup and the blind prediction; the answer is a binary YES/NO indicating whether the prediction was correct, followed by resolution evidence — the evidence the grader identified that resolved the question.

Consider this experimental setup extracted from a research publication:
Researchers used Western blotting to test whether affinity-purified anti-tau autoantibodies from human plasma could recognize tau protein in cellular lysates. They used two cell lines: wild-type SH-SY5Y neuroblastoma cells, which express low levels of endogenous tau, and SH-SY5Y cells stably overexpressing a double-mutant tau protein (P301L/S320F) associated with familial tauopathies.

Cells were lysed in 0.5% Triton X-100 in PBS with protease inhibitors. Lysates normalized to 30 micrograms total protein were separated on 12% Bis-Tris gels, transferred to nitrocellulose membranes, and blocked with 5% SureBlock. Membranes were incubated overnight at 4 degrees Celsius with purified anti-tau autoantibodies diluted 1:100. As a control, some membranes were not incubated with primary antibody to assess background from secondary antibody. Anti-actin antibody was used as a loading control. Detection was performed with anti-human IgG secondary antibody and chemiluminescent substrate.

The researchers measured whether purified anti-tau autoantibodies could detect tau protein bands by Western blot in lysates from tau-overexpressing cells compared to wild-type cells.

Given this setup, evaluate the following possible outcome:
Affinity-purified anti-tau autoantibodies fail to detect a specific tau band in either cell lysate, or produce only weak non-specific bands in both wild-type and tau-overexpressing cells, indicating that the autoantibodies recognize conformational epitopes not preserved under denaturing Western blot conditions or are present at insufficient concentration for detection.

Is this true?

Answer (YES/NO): NO